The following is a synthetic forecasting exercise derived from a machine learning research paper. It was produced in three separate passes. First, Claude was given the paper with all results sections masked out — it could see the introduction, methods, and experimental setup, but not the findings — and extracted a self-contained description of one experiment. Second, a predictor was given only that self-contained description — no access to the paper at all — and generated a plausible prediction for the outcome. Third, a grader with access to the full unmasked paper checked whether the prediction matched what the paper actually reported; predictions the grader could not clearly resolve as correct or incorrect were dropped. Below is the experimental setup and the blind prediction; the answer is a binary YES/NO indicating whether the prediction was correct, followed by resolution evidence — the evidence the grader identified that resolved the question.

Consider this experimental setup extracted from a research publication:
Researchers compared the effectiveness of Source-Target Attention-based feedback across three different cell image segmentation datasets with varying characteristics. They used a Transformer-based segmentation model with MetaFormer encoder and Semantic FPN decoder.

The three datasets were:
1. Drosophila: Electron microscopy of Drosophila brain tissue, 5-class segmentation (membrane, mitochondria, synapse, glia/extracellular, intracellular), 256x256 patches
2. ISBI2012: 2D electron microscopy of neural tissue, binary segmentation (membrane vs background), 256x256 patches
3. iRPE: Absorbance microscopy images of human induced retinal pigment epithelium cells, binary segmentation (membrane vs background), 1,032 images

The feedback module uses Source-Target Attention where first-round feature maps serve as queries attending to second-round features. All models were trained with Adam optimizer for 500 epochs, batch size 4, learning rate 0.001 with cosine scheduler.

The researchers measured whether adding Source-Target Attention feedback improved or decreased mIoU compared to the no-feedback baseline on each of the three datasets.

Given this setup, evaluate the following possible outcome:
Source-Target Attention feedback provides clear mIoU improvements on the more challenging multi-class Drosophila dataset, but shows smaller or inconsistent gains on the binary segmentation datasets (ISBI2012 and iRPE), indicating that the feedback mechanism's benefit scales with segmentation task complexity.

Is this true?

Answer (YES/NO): NO